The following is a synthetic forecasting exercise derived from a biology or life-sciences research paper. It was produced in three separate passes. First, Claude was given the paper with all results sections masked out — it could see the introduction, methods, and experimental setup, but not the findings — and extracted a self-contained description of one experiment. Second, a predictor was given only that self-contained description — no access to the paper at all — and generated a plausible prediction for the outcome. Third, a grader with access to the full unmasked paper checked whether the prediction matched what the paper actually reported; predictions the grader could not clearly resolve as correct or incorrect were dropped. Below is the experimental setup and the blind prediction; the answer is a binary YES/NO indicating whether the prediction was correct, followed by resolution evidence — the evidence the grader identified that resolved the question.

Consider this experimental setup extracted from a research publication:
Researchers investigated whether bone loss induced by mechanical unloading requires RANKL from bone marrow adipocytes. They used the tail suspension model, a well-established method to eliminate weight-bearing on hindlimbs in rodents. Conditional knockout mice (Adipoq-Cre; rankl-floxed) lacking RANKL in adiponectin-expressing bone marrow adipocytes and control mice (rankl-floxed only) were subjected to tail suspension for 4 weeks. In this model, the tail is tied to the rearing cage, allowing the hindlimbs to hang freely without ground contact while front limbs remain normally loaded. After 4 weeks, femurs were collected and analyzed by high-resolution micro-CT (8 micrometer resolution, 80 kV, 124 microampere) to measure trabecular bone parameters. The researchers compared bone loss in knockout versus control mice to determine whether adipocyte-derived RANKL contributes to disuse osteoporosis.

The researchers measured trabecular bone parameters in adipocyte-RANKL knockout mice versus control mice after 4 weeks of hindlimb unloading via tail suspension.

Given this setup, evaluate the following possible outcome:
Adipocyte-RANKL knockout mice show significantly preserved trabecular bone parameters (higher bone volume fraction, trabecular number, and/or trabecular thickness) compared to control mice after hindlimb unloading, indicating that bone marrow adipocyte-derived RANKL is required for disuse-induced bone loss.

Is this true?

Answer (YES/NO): NO